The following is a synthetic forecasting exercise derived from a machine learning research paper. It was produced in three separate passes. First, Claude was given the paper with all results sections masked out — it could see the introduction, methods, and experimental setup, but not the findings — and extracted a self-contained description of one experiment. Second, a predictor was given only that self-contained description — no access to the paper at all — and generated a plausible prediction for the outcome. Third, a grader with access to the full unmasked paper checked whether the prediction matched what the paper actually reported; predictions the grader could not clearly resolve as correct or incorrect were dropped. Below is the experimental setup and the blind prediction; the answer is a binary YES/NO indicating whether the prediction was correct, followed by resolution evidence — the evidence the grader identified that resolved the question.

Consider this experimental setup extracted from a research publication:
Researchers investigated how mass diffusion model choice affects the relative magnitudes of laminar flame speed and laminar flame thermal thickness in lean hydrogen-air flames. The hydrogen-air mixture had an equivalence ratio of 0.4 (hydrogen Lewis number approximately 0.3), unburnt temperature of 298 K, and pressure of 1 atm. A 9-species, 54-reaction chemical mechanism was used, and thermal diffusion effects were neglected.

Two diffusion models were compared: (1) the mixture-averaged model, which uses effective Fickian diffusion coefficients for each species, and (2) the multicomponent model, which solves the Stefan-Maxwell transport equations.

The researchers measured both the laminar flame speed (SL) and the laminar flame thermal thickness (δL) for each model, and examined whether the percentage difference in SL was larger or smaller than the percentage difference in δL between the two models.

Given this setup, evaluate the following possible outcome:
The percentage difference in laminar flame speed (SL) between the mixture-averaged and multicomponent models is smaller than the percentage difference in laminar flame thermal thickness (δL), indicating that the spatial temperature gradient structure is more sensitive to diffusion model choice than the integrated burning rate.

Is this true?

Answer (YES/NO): NO